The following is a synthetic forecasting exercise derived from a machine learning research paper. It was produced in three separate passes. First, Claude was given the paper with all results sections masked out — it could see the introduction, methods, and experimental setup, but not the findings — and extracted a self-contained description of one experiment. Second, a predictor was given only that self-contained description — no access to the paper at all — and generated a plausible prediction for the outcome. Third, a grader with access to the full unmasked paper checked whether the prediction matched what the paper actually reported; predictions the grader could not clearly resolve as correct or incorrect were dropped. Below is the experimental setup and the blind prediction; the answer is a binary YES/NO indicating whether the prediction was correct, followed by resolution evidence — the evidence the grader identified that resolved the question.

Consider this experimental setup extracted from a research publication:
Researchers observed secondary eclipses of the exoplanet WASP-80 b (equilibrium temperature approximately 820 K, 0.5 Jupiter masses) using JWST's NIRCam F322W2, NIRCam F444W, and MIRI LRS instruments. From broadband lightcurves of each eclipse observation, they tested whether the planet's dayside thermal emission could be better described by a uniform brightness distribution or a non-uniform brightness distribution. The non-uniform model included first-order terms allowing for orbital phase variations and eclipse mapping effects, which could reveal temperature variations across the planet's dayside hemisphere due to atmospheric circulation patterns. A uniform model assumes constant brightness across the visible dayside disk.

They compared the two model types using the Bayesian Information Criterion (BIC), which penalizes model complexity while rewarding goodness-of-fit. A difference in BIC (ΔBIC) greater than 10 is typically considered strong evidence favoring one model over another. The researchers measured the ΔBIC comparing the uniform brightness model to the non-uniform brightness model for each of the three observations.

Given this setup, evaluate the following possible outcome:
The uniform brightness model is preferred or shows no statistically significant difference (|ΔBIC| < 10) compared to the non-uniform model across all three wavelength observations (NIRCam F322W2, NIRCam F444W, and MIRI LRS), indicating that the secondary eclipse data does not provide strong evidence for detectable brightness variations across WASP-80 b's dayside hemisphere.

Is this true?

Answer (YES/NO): NO